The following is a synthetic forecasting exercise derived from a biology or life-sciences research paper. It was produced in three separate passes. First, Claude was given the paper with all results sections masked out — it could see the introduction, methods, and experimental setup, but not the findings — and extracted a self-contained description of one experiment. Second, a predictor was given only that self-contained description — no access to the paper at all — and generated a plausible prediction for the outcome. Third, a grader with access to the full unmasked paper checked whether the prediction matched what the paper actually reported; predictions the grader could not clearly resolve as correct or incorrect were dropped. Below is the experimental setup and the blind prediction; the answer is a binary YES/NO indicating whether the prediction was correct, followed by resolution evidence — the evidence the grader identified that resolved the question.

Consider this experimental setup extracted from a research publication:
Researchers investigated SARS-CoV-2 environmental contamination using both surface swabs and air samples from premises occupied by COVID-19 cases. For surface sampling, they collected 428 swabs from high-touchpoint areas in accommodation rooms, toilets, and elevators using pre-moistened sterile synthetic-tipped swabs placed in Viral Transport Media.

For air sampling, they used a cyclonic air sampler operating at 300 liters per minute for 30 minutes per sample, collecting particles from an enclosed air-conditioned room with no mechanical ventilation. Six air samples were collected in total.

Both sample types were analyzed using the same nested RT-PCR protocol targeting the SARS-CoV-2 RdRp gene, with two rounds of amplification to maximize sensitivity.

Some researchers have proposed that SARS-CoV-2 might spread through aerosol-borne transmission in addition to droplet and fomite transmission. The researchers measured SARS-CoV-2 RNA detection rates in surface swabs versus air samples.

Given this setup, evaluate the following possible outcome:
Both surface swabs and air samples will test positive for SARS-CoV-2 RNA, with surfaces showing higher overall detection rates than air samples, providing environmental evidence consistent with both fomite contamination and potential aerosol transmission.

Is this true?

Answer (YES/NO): NO